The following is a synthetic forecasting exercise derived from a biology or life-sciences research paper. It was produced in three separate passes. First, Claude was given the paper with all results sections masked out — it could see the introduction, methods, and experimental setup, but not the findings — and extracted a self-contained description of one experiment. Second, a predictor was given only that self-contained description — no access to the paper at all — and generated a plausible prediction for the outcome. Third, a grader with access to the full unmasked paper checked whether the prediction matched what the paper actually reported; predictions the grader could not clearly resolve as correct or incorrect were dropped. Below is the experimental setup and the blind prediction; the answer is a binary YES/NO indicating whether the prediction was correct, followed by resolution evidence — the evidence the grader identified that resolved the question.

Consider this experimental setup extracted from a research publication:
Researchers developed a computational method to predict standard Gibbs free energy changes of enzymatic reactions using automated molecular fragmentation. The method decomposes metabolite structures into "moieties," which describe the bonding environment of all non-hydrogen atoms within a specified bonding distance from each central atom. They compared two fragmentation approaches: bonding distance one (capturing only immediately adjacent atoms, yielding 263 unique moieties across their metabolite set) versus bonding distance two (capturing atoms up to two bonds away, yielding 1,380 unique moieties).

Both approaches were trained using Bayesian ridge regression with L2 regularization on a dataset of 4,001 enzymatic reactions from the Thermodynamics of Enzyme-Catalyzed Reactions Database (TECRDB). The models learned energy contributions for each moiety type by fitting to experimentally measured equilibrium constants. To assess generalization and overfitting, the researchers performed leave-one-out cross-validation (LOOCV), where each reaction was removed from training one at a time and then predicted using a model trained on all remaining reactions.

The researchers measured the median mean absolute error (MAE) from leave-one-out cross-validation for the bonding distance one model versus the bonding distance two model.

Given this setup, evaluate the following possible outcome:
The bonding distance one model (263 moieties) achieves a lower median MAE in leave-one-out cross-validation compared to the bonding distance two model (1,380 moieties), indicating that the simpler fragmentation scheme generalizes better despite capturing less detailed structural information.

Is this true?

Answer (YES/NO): YES